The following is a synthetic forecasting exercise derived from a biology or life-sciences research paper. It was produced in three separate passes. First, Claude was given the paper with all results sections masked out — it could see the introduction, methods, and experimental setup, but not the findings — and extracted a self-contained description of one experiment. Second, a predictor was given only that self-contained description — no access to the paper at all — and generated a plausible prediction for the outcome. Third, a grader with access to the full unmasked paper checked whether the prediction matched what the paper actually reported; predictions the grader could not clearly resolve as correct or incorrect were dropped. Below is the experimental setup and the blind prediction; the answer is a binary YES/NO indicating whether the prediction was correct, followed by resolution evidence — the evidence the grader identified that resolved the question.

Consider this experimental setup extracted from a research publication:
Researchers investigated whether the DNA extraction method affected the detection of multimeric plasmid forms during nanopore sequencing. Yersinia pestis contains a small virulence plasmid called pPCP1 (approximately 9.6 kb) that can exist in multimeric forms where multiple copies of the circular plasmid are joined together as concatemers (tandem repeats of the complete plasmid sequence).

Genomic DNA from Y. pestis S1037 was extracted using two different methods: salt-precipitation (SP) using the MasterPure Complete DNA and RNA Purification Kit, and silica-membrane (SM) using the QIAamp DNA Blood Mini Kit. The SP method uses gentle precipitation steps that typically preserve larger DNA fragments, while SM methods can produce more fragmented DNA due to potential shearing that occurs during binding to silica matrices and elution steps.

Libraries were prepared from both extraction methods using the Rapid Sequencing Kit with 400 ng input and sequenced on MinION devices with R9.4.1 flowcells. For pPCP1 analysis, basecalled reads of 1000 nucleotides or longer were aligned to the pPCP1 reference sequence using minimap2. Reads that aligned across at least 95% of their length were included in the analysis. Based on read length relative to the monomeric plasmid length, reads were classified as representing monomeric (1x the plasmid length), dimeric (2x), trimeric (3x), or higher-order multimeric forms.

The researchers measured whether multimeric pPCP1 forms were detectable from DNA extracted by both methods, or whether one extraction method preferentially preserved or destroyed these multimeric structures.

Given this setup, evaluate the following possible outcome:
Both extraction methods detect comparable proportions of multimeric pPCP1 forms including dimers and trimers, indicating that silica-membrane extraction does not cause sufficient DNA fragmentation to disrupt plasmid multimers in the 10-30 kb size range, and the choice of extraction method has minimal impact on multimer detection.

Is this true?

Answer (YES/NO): NO